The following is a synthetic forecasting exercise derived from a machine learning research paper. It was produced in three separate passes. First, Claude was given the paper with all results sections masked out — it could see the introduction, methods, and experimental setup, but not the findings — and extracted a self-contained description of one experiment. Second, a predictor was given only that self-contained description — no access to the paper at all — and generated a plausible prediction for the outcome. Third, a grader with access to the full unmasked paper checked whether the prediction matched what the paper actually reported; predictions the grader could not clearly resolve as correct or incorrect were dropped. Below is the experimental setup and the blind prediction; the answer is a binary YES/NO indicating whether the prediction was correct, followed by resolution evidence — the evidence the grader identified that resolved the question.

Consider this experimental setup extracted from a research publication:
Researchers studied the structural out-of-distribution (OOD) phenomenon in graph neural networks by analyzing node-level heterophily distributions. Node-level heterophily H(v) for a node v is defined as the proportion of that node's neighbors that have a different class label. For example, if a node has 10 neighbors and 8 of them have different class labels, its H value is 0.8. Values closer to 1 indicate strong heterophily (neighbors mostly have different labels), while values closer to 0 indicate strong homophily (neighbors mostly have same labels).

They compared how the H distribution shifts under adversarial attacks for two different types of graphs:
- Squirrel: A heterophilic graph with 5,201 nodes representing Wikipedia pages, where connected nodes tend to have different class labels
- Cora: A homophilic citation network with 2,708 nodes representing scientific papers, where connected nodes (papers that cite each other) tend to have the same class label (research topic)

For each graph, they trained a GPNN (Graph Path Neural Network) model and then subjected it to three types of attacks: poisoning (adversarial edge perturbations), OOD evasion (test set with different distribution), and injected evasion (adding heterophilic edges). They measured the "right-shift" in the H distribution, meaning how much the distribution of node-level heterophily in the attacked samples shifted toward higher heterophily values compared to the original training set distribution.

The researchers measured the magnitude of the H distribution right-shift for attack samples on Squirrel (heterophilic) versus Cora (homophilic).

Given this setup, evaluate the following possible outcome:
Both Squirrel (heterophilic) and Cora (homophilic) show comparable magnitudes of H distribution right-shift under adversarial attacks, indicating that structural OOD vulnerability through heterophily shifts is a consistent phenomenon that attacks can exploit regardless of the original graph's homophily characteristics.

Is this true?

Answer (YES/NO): NO